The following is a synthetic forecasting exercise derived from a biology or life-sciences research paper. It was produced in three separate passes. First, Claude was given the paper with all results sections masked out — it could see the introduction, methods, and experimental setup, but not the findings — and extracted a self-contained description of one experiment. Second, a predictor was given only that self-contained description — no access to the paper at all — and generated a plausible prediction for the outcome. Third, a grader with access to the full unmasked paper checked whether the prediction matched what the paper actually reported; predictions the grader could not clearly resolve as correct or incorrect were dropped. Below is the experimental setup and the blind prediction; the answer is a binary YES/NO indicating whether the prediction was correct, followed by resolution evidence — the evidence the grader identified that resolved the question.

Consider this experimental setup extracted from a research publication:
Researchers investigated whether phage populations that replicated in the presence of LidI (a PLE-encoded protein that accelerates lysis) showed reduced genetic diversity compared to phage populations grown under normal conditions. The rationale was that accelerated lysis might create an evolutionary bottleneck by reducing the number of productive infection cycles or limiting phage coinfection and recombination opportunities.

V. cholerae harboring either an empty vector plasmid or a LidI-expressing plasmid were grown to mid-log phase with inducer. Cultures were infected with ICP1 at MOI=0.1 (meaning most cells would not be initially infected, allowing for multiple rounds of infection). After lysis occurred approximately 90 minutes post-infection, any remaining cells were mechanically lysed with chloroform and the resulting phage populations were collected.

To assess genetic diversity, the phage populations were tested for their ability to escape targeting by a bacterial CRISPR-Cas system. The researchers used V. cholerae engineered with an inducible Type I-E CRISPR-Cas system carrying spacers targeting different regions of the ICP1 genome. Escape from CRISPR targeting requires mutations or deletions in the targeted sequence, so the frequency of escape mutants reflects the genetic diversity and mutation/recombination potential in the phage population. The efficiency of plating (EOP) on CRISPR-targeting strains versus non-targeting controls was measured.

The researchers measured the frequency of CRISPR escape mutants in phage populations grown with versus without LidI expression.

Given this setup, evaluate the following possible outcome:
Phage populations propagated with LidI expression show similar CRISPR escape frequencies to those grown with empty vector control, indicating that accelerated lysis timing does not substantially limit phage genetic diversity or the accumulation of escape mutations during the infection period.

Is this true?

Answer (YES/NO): NO